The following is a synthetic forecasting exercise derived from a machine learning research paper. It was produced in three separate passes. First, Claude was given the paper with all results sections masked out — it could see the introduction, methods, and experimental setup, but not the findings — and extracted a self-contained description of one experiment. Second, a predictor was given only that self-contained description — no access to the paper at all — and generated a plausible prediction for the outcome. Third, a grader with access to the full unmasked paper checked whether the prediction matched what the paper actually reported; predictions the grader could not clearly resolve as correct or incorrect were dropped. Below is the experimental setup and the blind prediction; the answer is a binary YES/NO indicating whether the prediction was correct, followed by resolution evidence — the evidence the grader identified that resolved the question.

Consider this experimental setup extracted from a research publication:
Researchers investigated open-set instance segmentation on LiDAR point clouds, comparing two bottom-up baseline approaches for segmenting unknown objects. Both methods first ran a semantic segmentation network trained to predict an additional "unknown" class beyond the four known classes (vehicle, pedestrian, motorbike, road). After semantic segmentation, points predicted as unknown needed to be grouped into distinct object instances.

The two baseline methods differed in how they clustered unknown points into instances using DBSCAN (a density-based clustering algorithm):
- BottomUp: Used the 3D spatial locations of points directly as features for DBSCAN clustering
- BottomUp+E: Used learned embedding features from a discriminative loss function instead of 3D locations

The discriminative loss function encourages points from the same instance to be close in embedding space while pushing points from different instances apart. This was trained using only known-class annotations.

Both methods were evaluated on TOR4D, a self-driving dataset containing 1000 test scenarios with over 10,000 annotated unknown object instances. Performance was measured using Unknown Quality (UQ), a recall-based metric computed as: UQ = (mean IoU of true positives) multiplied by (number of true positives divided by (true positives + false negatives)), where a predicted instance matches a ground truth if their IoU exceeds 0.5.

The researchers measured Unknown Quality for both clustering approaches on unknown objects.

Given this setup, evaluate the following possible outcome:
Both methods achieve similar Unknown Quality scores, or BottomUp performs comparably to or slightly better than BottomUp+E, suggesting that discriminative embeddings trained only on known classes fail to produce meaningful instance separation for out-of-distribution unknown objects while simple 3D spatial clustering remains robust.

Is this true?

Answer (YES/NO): NO